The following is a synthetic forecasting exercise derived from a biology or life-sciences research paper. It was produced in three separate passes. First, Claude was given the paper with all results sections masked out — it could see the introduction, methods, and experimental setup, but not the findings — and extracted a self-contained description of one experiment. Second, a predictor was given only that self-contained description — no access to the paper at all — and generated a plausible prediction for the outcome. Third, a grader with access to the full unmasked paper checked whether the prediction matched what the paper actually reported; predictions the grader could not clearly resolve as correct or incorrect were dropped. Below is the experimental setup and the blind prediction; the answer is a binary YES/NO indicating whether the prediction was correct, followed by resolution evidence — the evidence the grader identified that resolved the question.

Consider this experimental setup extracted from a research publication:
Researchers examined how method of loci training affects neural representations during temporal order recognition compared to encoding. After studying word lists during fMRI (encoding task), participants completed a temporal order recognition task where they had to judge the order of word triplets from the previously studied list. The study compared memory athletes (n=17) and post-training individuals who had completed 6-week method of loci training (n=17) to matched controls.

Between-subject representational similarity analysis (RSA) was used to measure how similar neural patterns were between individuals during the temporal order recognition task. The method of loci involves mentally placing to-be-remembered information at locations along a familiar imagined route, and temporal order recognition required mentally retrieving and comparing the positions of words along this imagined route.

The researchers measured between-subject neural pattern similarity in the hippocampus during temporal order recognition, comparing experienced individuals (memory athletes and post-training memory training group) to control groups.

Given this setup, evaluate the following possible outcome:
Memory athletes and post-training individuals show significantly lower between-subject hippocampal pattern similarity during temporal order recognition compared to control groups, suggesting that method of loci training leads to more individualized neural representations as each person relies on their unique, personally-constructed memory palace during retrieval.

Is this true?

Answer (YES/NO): NO